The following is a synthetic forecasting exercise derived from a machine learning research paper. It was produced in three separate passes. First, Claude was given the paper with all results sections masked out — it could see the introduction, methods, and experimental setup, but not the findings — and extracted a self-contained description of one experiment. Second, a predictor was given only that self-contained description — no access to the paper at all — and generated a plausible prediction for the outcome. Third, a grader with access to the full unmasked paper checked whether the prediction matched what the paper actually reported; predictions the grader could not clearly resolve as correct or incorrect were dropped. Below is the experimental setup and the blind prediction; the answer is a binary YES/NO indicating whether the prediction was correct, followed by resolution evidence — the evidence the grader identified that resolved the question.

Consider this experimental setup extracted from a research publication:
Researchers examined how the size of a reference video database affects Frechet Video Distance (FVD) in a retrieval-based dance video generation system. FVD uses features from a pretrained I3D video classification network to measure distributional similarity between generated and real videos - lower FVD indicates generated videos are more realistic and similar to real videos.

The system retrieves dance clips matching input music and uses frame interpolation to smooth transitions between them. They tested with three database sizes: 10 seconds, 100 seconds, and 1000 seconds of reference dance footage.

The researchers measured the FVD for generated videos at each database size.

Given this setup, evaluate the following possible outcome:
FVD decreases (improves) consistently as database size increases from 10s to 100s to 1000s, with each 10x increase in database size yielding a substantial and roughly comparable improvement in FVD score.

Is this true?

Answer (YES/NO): NO